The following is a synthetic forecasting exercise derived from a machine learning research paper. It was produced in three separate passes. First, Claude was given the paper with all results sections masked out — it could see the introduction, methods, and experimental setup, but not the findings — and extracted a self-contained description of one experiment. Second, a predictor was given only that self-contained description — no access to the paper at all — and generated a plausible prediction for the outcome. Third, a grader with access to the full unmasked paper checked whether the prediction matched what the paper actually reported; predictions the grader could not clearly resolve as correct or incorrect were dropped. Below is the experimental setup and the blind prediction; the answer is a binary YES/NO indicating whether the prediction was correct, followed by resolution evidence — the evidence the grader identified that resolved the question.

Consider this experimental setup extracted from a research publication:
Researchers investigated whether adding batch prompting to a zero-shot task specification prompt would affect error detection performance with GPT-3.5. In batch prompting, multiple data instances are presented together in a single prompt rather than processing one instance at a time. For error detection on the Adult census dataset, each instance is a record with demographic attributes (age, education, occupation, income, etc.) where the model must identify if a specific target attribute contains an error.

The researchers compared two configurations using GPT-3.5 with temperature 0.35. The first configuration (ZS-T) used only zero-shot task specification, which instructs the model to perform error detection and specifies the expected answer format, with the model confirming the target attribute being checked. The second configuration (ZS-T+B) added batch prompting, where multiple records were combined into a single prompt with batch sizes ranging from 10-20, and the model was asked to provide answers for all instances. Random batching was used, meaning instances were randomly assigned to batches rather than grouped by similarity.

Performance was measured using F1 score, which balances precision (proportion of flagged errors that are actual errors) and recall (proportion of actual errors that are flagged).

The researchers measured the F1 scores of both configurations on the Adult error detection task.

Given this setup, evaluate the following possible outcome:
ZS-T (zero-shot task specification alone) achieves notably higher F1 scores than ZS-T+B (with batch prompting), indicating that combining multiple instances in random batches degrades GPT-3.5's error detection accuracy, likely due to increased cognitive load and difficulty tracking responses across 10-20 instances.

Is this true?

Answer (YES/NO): NO